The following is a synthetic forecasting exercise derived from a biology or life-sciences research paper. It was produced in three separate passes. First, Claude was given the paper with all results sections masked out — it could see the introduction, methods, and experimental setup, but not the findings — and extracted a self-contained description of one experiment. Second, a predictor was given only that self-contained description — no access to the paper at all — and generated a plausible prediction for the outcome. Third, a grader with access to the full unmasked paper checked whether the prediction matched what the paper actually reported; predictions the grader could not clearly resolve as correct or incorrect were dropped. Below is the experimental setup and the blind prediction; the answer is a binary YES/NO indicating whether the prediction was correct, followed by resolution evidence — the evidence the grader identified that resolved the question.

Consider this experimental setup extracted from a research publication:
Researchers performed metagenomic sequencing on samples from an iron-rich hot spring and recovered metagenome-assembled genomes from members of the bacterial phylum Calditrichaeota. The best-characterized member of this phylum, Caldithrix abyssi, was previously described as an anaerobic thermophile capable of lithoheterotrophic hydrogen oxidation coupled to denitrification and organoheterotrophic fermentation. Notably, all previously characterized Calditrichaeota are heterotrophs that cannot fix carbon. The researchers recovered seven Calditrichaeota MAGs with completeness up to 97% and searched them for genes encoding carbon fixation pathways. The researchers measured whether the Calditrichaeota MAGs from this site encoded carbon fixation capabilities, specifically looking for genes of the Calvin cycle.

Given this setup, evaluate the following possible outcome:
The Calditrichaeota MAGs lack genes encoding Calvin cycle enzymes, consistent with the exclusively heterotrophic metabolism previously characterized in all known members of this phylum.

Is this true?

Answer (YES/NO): NO